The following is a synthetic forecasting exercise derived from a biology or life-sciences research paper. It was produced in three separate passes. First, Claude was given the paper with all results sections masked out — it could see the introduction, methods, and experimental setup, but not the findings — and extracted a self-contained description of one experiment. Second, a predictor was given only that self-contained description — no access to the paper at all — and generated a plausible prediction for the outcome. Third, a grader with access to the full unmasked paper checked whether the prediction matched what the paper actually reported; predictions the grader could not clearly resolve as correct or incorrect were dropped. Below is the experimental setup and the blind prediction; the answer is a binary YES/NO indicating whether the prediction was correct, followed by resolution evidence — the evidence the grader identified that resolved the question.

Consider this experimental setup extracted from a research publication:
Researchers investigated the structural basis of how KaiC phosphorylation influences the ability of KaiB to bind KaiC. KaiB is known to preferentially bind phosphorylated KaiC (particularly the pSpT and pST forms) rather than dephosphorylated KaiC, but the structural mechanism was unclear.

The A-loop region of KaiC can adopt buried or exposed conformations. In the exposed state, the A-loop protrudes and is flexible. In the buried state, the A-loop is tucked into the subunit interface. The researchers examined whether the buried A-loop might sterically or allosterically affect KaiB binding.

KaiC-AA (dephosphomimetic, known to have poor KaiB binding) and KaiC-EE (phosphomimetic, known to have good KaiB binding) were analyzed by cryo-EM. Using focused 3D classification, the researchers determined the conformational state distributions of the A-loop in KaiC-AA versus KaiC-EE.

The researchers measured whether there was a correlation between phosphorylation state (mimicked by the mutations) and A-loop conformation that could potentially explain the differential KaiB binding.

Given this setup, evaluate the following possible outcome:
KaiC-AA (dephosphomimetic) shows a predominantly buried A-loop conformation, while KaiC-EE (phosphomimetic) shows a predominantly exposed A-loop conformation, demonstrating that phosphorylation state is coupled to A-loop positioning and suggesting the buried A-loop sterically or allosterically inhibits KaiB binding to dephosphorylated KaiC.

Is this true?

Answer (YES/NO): NO